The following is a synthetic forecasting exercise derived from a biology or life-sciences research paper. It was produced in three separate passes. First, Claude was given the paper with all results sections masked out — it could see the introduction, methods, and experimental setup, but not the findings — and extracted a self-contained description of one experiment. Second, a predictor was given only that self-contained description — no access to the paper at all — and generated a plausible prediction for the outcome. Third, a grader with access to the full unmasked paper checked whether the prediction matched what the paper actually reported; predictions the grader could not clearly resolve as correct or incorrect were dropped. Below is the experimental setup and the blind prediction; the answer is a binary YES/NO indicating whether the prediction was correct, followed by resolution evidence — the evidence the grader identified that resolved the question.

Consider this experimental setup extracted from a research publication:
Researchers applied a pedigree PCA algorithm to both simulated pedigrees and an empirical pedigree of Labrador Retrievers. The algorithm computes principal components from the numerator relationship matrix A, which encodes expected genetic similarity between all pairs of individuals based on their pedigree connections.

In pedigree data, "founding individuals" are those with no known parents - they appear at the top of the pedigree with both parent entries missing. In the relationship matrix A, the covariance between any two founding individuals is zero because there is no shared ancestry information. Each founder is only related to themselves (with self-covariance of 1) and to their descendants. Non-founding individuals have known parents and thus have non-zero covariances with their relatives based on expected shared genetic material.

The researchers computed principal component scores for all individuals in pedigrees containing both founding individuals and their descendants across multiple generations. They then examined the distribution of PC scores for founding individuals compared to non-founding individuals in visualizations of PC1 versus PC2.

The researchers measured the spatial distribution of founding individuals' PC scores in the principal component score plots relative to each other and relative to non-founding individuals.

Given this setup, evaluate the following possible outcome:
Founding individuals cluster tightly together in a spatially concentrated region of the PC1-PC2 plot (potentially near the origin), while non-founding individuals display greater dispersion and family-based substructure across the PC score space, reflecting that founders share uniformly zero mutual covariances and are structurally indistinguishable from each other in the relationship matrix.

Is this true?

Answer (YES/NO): YES